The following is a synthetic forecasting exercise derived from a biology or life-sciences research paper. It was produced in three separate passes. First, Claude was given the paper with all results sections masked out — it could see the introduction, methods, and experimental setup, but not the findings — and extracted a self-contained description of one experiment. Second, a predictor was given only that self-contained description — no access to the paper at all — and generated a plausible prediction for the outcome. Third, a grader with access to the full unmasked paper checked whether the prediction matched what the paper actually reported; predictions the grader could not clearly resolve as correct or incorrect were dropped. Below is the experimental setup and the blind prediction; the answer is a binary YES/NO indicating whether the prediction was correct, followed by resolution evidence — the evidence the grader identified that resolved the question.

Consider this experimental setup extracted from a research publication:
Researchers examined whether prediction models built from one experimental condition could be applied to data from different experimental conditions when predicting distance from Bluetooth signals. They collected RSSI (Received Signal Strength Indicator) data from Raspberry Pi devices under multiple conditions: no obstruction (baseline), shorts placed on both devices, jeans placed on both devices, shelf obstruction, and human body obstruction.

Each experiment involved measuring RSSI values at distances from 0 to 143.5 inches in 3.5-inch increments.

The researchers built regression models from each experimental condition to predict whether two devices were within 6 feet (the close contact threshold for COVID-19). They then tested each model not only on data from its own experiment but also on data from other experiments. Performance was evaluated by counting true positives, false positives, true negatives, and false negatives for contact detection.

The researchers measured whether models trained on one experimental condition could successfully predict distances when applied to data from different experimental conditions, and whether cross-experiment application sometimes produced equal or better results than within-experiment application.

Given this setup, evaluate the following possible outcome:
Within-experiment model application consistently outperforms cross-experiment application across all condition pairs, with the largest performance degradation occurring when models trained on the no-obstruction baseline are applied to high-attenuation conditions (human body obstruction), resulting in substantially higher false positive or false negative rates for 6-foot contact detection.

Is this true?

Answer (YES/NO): NO